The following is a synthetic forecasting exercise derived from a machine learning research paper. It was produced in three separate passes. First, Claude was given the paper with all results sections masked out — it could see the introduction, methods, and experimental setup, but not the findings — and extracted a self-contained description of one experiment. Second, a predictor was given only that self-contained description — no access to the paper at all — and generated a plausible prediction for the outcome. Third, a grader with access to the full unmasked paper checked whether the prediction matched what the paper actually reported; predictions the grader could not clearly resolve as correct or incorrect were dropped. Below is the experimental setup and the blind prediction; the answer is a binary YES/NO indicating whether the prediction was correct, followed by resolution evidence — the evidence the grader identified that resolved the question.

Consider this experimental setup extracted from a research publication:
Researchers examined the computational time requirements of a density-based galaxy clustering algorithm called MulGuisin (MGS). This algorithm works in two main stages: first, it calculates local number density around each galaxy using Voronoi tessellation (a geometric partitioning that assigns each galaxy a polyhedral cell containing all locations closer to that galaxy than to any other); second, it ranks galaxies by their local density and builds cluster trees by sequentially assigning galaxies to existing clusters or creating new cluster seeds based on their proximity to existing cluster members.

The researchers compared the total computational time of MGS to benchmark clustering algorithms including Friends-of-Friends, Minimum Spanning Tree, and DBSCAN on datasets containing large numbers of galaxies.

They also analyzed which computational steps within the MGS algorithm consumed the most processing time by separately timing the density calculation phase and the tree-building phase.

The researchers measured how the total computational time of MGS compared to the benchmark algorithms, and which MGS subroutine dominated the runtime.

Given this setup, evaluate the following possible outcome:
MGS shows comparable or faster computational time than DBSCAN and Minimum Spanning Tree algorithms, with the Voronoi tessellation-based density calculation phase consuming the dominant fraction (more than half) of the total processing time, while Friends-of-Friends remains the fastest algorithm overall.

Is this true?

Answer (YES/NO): NO